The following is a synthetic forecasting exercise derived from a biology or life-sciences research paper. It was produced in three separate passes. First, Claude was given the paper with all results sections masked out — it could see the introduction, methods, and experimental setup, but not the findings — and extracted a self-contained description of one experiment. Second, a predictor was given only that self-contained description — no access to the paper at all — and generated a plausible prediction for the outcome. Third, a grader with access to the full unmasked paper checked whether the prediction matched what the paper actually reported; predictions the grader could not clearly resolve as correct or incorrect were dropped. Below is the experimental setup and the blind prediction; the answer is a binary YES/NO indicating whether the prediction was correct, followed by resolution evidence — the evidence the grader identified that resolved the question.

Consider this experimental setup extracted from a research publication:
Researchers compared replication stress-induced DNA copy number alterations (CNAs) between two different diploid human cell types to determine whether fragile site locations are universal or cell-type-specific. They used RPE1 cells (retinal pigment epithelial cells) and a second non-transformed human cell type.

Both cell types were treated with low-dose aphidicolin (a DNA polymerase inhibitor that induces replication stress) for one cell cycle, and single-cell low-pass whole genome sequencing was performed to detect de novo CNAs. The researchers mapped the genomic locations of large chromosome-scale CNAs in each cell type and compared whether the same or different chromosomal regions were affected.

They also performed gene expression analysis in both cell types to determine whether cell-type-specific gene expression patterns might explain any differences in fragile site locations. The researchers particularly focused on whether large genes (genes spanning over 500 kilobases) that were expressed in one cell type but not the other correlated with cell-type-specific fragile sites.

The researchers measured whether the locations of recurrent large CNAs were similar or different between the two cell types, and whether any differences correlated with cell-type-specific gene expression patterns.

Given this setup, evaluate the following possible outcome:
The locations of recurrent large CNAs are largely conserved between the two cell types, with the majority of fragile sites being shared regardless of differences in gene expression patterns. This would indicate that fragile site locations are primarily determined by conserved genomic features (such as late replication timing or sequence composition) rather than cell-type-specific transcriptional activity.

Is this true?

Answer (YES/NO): NO